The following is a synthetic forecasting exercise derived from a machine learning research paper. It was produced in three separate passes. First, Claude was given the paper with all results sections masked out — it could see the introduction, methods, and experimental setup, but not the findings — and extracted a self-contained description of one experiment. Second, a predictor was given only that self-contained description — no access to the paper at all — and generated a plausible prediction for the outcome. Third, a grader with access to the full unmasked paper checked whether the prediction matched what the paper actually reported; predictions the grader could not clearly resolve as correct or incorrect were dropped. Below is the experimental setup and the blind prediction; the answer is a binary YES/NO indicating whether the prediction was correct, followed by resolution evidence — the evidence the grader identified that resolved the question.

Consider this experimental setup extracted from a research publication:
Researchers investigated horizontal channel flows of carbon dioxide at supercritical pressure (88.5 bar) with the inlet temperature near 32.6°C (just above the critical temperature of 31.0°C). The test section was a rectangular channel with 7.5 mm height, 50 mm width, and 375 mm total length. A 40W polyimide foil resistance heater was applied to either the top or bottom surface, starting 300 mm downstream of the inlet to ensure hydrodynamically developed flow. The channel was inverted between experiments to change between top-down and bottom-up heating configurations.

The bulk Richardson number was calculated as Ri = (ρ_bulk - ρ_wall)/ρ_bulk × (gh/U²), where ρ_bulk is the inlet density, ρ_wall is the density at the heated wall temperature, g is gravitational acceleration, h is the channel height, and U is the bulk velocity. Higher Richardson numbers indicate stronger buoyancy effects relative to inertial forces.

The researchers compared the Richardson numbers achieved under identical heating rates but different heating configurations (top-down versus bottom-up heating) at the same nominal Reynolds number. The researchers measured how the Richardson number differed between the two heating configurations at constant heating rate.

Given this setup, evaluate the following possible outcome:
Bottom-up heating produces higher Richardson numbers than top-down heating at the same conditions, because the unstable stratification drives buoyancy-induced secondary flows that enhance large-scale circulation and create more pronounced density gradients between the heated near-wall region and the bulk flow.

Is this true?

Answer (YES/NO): NO